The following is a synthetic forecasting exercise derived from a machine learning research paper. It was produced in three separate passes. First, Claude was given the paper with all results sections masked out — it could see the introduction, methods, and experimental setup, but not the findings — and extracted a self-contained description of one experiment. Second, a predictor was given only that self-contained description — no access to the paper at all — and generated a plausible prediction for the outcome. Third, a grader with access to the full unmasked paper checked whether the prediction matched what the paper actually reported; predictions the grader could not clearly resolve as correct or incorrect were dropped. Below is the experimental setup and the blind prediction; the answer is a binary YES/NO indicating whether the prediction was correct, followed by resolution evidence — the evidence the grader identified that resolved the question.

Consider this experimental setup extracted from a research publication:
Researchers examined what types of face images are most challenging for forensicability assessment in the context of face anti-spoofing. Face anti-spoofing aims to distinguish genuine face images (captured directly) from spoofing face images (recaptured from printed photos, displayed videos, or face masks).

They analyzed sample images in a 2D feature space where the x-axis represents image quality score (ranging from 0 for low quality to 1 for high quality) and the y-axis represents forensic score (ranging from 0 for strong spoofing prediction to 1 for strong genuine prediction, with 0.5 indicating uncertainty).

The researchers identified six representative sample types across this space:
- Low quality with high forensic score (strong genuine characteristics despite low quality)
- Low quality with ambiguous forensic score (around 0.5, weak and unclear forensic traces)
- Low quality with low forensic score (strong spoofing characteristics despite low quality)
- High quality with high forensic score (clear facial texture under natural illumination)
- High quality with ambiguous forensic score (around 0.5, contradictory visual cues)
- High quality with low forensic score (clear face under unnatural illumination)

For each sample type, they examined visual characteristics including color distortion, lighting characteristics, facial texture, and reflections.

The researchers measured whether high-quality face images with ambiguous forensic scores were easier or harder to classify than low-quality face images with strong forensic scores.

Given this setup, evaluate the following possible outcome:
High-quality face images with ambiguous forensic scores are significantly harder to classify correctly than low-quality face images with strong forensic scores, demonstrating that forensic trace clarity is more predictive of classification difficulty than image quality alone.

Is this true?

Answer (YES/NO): YES